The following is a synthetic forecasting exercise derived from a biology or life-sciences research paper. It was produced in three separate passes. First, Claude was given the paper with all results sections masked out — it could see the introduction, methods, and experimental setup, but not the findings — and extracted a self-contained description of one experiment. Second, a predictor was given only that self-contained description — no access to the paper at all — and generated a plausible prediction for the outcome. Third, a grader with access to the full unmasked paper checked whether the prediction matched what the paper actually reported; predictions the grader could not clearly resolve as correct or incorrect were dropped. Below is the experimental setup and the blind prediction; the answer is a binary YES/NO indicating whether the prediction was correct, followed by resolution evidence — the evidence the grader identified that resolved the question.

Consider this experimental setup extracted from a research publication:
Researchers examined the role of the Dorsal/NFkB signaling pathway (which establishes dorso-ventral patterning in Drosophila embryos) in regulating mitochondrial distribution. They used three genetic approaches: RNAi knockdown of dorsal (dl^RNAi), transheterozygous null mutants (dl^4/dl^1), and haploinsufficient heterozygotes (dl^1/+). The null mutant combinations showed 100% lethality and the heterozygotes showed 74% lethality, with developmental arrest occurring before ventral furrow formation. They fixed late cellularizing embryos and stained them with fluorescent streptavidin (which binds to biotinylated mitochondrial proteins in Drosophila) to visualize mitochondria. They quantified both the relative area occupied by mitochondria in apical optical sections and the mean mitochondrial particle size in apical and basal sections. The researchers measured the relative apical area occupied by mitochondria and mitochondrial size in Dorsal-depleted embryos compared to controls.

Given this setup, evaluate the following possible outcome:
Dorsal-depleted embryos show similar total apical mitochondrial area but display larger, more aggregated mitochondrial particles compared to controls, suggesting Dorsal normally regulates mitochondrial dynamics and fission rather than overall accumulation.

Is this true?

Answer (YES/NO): NO